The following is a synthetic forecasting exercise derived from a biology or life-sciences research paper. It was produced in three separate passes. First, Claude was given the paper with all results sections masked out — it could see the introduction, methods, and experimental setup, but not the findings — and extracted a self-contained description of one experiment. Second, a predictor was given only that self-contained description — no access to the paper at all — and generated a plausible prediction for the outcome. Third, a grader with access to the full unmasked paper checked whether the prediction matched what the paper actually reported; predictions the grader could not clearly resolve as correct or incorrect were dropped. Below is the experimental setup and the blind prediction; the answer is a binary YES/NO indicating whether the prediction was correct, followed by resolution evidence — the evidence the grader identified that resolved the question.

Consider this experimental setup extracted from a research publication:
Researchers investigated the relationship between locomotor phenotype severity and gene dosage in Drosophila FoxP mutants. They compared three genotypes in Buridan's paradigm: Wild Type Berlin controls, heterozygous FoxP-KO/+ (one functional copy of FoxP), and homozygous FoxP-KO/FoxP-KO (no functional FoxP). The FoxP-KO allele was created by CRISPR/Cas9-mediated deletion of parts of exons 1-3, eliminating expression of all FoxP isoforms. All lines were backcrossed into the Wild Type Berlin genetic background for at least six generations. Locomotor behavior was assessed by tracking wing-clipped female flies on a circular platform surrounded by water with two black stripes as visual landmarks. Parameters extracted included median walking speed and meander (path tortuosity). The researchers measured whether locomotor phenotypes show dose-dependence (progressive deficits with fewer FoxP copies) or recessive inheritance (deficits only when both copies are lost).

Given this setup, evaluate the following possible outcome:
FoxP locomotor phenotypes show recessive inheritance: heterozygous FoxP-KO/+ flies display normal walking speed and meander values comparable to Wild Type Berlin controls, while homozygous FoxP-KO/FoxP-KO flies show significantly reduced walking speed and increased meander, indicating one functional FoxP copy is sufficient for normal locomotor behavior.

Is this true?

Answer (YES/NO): NO